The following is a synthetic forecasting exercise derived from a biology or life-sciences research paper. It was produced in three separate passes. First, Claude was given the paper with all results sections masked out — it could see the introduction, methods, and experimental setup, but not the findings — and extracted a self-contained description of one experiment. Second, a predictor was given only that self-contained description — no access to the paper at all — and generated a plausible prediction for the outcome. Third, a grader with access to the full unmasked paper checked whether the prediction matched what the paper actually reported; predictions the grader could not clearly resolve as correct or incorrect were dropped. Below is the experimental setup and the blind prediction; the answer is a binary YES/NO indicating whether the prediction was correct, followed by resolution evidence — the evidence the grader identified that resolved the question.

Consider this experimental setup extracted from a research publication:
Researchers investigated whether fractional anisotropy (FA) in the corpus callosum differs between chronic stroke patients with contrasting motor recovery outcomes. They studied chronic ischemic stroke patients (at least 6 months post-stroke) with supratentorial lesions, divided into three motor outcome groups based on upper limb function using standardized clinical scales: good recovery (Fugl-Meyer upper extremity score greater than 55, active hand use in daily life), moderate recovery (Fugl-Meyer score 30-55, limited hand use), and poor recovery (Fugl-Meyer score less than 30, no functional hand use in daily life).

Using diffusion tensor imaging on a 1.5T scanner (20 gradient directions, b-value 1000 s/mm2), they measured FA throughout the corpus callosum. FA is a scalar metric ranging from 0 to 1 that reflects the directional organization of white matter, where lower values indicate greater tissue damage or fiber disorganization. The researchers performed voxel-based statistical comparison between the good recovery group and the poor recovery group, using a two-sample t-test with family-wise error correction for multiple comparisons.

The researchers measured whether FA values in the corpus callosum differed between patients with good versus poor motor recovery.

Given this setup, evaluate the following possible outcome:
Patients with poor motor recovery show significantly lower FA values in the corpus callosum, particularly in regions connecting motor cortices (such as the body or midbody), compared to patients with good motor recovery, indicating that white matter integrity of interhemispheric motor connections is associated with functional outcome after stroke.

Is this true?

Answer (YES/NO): YES